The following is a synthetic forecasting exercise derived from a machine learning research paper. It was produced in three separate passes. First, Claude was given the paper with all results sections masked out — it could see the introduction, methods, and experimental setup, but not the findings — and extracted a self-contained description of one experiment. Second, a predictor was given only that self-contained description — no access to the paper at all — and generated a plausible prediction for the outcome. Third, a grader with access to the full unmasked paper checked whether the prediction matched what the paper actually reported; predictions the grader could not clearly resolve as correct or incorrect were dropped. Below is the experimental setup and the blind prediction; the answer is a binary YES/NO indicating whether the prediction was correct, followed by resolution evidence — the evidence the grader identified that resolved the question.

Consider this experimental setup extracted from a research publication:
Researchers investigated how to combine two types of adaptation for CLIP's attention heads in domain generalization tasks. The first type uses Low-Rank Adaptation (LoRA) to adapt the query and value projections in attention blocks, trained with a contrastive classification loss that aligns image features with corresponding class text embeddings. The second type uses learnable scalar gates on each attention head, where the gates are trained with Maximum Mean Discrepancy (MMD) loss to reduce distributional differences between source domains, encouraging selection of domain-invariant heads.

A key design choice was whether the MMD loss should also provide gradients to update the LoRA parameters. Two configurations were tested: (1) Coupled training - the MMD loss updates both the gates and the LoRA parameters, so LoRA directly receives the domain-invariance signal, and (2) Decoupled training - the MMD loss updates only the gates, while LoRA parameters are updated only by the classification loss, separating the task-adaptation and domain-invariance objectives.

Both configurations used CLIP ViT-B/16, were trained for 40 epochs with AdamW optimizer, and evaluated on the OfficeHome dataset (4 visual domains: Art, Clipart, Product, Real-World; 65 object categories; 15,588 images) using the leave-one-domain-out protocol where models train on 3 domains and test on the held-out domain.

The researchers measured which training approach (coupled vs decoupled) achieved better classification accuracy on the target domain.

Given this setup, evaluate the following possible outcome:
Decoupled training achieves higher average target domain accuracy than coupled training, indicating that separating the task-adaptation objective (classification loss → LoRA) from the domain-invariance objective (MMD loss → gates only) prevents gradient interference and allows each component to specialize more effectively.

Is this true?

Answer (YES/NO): YES